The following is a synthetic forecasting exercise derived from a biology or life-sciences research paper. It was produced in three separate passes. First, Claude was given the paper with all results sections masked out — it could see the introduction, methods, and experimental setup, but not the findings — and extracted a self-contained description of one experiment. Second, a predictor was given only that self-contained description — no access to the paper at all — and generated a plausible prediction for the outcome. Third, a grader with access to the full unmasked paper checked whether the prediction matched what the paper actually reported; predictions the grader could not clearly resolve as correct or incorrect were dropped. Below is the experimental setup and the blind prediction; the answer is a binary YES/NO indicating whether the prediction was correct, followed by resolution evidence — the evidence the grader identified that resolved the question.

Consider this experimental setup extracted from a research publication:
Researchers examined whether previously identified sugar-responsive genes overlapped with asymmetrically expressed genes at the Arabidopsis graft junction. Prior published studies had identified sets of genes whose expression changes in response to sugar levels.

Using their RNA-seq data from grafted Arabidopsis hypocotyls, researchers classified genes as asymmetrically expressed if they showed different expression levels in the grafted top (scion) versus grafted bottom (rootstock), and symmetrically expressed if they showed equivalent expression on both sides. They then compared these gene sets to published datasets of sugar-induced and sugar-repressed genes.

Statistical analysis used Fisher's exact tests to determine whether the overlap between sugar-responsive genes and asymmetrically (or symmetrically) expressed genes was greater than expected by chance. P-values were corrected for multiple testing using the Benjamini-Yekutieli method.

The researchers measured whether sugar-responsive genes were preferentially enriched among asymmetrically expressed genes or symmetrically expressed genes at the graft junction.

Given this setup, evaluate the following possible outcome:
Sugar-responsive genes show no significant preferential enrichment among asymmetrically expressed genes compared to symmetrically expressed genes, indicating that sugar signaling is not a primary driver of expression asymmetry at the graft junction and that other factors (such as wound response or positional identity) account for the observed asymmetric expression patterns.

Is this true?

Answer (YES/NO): NO